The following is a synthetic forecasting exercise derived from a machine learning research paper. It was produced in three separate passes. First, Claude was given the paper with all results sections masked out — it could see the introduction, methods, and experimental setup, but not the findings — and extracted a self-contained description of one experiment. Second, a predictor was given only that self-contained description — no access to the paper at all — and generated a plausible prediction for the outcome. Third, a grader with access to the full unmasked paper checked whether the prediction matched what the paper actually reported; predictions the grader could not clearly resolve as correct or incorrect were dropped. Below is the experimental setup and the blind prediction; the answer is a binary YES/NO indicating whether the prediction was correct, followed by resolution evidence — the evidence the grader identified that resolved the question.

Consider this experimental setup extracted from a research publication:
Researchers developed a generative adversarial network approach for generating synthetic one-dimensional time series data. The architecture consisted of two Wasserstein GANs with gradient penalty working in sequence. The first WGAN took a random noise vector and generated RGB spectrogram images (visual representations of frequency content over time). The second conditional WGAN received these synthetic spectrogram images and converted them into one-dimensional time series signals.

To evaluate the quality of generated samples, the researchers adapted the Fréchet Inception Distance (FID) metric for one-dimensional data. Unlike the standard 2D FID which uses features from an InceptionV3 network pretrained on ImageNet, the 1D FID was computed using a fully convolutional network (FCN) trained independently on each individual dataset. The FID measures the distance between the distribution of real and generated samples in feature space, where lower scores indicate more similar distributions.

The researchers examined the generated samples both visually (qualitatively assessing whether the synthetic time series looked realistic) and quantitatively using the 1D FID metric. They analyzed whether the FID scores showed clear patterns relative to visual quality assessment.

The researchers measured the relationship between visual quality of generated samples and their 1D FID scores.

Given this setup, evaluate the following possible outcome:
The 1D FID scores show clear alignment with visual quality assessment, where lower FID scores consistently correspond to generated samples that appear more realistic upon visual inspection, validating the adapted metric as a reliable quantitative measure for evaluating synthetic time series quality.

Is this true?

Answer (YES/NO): YES